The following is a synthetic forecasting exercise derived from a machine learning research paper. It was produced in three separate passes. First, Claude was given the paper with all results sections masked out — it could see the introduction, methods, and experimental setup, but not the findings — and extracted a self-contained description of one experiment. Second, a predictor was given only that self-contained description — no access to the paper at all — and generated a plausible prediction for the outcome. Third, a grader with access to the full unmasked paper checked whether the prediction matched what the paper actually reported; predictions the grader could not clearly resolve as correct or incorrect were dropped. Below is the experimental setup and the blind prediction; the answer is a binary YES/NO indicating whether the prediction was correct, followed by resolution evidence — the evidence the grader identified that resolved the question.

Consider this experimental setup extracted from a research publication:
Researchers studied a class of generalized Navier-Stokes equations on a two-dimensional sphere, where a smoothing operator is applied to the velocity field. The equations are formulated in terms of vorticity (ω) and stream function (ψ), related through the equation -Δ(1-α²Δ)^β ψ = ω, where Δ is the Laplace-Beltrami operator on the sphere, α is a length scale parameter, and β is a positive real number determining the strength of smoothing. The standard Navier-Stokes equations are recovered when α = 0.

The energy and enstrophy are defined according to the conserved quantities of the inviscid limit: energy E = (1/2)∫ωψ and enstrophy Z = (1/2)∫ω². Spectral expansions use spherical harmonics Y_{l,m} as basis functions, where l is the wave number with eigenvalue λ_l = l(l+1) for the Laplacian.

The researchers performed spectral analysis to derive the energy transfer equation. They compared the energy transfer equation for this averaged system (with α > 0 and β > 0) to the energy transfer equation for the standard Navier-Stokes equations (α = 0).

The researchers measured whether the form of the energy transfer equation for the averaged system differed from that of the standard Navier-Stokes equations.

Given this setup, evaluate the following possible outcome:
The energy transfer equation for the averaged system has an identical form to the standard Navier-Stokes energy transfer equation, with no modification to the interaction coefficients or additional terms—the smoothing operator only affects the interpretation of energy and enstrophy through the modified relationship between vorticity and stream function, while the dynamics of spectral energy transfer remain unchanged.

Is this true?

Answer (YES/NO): YES